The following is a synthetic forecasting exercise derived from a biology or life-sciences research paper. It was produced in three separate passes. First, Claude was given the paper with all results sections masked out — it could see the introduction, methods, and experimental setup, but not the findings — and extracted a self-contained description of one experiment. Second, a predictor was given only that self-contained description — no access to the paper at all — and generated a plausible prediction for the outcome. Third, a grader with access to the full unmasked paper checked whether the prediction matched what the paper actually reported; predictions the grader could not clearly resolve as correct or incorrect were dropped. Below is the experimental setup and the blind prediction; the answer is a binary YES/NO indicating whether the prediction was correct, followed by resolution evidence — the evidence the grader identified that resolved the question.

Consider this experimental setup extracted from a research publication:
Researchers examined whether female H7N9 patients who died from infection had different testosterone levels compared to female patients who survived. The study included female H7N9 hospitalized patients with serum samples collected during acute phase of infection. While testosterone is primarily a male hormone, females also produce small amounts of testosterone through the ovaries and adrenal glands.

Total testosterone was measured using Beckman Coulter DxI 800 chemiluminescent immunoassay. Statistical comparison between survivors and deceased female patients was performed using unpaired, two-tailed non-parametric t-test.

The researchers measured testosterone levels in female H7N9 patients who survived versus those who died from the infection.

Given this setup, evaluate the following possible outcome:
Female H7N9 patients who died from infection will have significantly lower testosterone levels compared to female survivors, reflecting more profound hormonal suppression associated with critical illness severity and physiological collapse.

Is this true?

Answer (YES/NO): NO